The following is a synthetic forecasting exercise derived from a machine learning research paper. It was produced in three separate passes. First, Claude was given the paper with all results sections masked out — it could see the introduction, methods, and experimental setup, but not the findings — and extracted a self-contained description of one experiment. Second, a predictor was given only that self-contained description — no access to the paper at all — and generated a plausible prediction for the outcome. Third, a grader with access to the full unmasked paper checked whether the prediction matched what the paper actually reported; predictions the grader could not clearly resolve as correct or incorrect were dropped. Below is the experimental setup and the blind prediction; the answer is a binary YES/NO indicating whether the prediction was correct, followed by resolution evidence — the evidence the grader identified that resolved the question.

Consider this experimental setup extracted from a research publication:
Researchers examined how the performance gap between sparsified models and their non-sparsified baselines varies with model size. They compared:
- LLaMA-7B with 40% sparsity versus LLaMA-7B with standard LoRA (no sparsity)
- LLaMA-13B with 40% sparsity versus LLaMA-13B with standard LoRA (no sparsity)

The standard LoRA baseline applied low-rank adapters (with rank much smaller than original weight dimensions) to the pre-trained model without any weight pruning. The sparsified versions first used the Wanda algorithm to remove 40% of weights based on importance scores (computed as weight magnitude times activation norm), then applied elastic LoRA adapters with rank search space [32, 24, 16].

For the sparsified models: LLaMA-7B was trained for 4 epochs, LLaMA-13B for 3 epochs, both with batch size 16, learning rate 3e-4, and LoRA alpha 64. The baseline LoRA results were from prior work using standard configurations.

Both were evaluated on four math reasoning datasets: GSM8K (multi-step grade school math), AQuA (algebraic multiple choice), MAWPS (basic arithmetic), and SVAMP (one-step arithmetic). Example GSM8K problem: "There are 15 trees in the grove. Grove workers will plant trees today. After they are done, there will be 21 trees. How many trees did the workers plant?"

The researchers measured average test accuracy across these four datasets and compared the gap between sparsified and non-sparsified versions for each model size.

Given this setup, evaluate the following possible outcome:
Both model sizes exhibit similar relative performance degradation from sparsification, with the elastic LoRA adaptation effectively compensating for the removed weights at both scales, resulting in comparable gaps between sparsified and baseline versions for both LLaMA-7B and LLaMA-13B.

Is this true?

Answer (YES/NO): NO